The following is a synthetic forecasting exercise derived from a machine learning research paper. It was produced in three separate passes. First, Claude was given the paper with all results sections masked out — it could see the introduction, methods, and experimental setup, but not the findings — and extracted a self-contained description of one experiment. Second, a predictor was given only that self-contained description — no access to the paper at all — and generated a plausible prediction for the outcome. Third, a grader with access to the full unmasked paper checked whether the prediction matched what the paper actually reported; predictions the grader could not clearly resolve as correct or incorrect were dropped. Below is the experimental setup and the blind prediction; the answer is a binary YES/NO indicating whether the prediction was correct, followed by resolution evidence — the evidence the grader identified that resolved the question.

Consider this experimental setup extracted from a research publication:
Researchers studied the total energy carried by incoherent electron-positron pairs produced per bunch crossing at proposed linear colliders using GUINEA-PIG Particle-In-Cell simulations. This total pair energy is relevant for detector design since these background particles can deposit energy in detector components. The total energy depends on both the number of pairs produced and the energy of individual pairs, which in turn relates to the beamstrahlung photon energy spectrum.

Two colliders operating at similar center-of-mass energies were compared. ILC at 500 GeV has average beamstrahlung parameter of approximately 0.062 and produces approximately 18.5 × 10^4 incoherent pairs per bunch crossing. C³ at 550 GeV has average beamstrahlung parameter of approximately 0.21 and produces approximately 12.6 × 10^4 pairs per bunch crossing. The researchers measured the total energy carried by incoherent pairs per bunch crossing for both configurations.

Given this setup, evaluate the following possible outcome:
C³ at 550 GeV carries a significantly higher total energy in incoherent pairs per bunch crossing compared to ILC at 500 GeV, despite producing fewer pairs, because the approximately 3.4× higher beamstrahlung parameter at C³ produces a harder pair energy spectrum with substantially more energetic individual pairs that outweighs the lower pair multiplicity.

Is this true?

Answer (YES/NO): YES